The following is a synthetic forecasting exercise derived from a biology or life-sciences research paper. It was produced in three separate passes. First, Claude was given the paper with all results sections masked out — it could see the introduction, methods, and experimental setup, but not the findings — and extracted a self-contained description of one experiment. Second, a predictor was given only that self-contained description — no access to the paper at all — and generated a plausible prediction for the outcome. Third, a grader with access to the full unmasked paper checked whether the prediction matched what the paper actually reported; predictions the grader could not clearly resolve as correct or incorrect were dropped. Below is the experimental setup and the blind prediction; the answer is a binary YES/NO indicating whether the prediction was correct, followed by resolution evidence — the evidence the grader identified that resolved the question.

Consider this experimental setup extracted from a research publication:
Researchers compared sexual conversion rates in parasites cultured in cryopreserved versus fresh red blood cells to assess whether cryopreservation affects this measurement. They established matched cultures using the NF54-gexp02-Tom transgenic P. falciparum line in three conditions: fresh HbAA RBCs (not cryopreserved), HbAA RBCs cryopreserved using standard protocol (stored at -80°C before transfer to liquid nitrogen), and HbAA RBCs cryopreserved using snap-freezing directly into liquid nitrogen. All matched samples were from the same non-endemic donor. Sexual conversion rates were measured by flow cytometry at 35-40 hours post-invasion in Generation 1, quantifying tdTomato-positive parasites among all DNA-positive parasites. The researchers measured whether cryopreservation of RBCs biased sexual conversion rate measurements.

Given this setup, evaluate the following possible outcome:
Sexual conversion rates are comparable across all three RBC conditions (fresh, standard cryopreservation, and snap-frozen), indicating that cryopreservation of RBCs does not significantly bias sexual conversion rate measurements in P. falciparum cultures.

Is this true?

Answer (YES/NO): YES